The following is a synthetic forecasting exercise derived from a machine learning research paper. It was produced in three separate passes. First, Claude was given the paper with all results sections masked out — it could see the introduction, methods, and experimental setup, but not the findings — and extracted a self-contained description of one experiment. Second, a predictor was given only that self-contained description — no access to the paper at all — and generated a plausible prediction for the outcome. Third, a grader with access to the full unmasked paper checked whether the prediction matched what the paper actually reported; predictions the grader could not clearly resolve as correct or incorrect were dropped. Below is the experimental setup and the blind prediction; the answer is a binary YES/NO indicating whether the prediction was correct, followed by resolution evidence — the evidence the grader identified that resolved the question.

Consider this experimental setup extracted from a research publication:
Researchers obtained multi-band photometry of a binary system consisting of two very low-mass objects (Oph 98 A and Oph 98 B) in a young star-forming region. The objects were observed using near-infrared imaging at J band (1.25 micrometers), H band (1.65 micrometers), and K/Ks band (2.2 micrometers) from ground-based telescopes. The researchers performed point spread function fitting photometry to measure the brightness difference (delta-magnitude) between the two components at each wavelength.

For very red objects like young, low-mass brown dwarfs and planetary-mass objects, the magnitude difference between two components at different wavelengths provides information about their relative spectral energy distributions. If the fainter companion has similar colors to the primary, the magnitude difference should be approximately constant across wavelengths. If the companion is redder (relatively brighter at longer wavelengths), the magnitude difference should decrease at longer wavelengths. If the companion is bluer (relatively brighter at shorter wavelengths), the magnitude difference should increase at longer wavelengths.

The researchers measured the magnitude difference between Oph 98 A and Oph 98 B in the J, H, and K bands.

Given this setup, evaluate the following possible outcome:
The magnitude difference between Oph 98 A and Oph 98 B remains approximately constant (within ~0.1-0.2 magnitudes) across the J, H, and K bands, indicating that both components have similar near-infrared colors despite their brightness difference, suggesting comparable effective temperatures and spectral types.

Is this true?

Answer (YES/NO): NO